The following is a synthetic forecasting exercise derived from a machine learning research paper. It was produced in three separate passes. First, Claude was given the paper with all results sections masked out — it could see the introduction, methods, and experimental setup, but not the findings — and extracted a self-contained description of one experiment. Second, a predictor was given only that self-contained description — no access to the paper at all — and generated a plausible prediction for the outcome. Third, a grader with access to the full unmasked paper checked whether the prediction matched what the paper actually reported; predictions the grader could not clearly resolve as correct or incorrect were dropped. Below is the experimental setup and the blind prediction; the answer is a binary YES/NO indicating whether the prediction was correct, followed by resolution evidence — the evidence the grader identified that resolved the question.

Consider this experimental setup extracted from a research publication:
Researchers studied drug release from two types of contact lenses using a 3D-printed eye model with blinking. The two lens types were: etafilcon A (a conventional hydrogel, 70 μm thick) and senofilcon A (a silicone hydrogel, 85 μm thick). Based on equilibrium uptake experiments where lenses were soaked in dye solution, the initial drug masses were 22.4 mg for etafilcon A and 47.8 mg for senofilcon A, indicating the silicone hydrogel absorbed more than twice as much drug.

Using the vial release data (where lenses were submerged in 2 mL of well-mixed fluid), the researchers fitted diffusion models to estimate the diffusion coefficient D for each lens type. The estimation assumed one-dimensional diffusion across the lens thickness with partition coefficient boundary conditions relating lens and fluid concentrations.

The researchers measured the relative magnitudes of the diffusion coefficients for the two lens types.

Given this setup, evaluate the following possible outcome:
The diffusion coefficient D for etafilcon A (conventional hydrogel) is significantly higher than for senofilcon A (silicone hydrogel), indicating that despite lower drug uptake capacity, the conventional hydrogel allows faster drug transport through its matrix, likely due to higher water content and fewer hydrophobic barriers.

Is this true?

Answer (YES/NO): YES